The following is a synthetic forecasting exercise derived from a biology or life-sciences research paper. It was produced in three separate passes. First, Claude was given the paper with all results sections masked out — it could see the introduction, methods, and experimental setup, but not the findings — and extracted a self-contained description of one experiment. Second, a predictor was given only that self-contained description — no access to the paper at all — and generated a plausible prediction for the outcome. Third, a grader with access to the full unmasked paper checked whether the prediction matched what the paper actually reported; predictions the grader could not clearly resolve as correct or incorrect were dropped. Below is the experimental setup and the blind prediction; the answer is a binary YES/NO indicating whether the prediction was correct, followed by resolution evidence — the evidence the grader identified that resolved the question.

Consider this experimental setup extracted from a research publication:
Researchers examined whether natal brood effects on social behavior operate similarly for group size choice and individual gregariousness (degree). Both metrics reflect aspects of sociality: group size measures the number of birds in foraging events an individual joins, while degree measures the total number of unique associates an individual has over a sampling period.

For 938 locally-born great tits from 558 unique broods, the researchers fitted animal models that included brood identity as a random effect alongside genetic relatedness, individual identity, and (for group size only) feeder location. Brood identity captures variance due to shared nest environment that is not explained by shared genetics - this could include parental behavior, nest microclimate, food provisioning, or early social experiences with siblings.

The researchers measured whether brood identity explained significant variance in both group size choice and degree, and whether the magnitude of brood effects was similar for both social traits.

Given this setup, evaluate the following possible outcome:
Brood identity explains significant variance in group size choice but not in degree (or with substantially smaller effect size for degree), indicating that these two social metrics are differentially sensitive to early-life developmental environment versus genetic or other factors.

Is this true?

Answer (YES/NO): NO